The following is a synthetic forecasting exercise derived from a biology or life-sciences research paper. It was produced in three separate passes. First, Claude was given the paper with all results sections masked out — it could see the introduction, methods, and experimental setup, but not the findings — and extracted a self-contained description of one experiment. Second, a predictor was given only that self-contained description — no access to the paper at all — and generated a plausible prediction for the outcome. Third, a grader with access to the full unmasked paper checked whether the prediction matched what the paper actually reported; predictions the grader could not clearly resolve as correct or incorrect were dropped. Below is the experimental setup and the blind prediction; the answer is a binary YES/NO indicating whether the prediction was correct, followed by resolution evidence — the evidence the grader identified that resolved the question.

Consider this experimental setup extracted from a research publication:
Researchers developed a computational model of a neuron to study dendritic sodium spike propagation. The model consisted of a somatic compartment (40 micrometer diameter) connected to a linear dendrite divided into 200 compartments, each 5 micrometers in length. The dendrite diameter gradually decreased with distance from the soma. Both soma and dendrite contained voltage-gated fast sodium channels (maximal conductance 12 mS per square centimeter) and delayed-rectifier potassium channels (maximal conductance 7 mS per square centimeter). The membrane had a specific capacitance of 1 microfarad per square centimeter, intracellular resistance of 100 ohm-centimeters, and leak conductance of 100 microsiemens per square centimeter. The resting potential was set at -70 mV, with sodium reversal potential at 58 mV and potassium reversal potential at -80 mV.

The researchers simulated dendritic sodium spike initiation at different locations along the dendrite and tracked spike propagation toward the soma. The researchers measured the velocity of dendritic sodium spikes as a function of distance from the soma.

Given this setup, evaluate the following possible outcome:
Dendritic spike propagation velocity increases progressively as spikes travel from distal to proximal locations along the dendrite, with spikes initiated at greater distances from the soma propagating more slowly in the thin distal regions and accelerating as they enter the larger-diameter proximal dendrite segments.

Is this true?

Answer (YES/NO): YES